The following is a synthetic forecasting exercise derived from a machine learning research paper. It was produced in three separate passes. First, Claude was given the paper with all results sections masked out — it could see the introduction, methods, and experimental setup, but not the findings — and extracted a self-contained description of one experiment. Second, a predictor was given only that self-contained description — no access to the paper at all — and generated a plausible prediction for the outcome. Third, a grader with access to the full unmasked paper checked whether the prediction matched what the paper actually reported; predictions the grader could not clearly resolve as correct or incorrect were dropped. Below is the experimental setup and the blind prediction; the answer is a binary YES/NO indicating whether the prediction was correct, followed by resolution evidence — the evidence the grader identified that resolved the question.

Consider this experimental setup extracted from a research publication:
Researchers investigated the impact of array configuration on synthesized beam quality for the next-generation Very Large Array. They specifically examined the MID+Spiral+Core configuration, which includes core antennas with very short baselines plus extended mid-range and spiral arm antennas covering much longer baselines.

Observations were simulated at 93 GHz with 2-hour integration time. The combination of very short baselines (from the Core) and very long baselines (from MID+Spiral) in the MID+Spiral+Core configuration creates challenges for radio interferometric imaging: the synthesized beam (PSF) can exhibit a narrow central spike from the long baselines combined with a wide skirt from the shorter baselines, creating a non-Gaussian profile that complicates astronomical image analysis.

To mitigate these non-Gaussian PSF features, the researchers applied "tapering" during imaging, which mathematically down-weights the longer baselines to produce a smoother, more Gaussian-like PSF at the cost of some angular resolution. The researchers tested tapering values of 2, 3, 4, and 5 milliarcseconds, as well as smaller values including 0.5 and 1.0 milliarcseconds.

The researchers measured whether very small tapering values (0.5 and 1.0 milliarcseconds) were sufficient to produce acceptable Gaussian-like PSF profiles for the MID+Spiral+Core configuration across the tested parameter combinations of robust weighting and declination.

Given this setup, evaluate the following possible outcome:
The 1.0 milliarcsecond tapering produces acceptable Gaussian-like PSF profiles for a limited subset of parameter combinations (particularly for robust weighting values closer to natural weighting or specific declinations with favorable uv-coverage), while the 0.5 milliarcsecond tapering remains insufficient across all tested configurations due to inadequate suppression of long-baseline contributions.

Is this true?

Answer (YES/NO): NO